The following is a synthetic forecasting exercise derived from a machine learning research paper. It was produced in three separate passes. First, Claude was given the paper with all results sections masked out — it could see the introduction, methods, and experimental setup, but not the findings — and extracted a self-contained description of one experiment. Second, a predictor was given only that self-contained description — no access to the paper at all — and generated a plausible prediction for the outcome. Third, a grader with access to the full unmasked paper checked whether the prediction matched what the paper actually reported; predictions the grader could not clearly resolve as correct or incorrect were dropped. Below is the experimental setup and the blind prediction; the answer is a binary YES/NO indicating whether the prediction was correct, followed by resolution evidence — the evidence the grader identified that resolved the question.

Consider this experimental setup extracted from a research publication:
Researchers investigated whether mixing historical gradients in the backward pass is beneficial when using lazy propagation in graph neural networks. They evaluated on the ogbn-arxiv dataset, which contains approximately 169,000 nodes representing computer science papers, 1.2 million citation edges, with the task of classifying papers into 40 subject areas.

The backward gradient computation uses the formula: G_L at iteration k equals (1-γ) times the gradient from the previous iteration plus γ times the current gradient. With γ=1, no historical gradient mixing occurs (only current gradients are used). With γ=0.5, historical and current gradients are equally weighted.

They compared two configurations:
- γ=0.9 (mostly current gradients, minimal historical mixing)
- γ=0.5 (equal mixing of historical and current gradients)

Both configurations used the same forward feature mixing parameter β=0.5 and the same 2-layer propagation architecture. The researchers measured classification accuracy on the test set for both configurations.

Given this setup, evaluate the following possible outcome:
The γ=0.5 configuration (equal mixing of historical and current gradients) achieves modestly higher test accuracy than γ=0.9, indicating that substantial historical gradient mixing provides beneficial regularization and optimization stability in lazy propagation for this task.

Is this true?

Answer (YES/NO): YES